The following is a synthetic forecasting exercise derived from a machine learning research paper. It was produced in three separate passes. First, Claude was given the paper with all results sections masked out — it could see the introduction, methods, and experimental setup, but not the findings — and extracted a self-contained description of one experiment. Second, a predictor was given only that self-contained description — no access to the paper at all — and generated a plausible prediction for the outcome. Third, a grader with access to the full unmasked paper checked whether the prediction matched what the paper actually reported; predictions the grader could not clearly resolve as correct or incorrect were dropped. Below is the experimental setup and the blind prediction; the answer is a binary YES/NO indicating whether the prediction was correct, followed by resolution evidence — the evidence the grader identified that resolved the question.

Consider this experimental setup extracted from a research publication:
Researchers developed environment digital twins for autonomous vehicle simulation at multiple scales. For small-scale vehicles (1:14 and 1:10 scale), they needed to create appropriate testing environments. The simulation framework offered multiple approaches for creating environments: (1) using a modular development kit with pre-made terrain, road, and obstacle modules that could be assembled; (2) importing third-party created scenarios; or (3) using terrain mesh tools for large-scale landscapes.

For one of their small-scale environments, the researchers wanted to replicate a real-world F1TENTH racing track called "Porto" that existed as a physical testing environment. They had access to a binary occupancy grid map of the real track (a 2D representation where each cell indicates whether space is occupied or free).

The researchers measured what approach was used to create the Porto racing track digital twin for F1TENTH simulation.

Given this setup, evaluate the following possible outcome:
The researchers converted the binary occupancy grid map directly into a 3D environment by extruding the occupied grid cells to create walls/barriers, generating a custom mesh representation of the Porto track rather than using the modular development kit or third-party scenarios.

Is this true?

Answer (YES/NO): NO